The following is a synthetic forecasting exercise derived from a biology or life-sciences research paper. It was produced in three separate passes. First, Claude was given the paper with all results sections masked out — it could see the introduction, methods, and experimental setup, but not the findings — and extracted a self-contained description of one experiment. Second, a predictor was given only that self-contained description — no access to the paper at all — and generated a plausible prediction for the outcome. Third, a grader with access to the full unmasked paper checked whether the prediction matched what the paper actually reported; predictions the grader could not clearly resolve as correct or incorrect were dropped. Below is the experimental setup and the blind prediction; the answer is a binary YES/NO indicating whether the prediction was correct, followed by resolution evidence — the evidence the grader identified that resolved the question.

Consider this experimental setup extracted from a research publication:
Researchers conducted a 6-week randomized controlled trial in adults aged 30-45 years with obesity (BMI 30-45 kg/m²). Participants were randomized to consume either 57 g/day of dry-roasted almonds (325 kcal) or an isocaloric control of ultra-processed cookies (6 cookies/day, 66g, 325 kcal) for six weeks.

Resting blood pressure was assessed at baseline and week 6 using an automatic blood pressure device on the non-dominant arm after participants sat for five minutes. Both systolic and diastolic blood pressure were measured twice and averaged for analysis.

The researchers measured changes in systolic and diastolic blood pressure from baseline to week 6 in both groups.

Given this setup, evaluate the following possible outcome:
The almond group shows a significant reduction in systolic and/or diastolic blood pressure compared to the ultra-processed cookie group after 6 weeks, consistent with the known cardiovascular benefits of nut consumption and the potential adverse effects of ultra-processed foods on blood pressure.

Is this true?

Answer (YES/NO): NO